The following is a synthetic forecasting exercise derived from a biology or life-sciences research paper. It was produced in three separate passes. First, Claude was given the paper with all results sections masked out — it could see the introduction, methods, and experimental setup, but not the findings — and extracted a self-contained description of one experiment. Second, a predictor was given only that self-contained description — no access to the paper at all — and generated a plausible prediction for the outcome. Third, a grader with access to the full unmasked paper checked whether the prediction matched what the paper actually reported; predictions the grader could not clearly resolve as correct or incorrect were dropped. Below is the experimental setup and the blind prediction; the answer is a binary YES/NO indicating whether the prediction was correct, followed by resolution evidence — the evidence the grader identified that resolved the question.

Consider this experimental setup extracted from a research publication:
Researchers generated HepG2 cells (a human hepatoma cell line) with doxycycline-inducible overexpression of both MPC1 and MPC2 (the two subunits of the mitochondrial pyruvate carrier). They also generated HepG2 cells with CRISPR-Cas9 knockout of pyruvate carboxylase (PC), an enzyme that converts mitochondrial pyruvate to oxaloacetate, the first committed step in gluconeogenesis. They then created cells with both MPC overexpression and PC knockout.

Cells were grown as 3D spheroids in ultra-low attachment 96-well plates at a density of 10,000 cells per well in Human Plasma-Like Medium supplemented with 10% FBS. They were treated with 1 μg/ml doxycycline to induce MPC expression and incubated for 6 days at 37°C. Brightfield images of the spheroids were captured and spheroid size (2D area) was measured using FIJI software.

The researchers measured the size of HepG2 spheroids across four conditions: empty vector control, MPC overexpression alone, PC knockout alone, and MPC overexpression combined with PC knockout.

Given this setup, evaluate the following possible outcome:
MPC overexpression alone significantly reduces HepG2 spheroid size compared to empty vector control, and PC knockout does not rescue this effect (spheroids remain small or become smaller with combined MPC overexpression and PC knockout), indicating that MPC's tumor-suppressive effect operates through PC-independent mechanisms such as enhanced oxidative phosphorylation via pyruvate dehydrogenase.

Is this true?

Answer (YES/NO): NO